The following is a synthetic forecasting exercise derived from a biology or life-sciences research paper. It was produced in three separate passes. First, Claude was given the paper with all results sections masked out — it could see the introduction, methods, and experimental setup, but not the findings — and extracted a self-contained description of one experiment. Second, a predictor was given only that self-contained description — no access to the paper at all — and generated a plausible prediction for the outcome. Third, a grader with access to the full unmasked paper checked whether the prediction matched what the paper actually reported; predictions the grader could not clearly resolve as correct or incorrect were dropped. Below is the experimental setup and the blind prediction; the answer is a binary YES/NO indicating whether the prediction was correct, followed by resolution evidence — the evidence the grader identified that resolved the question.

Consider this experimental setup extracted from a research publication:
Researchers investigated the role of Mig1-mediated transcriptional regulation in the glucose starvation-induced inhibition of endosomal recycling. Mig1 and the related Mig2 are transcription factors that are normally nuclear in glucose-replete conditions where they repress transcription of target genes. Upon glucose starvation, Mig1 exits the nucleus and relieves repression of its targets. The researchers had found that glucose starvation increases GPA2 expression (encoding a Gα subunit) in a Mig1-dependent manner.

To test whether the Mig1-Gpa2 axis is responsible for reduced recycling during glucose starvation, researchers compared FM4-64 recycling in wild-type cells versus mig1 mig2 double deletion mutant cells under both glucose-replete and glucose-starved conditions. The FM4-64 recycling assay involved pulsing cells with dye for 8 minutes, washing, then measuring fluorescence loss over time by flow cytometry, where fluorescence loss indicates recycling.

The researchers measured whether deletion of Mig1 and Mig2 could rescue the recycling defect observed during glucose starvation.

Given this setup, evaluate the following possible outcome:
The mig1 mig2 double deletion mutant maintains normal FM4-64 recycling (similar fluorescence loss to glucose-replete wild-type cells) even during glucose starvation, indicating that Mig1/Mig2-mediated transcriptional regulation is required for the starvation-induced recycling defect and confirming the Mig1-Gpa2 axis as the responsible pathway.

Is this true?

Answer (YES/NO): NO